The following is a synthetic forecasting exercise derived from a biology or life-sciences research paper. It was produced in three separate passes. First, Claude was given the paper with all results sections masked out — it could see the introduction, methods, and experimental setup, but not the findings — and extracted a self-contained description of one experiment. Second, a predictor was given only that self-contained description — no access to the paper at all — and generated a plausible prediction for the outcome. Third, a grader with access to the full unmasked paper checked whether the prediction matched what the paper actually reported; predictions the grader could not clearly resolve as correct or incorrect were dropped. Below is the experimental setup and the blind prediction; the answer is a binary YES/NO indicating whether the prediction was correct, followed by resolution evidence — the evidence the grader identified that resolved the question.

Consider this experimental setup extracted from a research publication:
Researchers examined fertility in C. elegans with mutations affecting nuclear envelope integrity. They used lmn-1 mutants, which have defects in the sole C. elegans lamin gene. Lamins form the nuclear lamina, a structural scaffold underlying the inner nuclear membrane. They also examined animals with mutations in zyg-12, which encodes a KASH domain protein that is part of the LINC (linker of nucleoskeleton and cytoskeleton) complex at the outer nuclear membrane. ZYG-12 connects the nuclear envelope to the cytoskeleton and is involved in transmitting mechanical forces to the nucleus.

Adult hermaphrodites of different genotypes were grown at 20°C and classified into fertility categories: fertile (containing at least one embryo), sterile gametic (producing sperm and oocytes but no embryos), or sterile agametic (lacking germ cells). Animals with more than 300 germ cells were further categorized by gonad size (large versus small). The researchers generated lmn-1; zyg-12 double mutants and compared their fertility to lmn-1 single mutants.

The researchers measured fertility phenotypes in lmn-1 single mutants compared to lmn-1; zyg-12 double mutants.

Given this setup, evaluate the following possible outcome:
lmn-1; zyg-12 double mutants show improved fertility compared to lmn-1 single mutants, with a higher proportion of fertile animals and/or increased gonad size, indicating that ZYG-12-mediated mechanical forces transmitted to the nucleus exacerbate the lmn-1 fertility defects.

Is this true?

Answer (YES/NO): YES